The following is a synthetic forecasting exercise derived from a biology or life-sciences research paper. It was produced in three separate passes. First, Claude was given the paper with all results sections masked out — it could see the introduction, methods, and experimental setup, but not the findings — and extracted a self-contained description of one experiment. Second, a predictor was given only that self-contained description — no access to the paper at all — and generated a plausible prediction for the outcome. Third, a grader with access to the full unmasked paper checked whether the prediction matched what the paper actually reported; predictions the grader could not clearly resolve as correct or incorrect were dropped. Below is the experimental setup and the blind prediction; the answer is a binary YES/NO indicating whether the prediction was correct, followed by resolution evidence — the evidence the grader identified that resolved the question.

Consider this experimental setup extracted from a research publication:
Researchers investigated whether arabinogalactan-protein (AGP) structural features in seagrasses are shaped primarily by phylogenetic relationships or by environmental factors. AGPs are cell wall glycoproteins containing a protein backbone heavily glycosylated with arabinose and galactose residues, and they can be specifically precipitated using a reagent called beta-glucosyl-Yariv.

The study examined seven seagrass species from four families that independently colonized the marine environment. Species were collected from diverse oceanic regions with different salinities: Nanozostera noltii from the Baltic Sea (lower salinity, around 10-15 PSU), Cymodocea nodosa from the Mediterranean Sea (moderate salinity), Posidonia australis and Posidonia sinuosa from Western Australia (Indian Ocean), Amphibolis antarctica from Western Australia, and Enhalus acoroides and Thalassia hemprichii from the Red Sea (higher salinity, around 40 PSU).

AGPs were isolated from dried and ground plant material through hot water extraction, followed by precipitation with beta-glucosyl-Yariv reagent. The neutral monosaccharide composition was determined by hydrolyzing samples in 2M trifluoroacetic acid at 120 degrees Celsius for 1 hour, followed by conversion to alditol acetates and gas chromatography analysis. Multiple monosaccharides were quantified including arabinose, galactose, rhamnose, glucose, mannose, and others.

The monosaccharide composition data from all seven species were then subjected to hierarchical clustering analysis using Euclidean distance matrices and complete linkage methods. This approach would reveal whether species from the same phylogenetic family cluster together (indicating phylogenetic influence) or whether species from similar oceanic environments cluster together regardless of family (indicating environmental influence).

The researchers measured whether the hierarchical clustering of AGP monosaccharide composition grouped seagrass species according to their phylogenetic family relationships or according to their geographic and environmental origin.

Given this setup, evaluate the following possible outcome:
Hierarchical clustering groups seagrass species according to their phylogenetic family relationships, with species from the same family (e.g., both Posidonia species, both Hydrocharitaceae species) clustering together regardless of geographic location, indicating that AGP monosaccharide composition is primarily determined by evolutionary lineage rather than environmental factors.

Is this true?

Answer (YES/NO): NO